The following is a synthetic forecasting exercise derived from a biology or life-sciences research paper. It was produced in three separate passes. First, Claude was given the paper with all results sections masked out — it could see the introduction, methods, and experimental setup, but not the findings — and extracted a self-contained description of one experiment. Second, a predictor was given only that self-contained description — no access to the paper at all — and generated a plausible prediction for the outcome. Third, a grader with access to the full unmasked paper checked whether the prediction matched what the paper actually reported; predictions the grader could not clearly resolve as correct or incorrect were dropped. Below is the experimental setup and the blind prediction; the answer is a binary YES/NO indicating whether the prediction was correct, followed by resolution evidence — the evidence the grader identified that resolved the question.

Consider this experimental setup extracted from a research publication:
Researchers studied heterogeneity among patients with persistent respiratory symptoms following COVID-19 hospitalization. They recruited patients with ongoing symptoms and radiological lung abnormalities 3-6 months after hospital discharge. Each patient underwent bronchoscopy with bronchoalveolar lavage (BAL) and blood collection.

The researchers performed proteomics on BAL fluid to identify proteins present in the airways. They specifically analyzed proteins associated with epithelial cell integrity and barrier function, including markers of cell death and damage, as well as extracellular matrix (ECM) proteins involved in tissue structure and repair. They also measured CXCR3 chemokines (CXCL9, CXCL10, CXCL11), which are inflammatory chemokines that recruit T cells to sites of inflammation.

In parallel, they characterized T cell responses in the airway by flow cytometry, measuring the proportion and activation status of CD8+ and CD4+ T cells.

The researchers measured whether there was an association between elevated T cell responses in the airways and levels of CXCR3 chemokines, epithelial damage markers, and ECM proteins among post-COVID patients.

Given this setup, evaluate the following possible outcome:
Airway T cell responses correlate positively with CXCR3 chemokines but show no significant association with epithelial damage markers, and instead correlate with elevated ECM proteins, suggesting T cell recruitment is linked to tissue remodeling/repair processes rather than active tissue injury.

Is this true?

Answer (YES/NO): NO